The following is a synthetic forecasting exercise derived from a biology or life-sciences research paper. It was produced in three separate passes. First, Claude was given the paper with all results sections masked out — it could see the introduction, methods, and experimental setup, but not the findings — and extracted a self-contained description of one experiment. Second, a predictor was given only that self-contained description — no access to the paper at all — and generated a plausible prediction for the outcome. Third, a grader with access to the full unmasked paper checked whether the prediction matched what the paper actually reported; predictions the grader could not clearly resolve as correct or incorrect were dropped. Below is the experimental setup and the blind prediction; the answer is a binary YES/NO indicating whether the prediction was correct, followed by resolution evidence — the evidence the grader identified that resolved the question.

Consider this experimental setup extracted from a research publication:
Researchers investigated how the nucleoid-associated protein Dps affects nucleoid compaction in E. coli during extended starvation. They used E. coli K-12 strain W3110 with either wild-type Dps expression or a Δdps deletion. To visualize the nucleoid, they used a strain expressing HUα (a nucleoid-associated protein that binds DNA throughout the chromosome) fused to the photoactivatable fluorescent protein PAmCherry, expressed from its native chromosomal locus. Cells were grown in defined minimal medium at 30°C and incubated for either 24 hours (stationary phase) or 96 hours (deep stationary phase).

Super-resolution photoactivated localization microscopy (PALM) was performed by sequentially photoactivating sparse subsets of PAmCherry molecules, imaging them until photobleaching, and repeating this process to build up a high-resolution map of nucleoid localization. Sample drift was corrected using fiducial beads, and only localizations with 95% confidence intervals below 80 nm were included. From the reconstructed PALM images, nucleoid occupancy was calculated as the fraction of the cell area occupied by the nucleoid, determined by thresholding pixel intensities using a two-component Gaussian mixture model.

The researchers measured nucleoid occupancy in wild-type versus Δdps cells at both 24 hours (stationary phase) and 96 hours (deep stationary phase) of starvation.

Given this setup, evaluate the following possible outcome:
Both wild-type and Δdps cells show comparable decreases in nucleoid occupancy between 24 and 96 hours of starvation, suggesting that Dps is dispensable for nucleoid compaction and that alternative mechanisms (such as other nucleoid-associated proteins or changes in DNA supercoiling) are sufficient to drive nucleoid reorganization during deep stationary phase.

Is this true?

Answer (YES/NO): NO